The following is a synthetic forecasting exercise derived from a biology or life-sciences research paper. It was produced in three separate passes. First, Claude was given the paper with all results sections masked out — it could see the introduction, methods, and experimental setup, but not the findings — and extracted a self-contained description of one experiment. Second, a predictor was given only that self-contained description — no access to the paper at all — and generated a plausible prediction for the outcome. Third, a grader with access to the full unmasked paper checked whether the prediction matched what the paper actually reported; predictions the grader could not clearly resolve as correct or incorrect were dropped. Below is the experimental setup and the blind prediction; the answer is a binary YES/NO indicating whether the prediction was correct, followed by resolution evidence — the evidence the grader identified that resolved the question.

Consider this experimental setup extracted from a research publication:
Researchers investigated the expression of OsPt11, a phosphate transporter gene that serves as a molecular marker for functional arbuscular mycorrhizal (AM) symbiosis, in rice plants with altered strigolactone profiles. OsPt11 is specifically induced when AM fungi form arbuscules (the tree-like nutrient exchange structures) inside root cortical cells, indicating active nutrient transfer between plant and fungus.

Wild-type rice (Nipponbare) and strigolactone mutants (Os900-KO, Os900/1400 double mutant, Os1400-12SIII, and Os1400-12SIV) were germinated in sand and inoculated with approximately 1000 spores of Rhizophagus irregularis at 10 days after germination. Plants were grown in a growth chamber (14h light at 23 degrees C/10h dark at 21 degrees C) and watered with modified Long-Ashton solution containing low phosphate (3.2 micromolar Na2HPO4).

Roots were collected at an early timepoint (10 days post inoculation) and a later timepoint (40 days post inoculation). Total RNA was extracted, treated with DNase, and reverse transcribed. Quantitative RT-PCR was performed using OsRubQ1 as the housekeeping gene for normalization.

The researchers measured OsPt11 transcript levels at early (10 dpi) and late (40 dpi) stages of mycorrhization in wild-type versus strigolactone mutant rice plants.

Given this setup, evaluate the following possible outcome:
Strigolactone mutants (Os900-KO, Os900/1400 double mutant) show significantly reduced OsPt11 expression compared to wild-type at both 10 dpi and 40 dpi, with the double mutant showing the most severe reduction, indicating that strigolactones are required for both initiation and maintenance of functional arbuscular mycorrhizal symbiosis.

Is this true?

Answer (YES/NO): NO